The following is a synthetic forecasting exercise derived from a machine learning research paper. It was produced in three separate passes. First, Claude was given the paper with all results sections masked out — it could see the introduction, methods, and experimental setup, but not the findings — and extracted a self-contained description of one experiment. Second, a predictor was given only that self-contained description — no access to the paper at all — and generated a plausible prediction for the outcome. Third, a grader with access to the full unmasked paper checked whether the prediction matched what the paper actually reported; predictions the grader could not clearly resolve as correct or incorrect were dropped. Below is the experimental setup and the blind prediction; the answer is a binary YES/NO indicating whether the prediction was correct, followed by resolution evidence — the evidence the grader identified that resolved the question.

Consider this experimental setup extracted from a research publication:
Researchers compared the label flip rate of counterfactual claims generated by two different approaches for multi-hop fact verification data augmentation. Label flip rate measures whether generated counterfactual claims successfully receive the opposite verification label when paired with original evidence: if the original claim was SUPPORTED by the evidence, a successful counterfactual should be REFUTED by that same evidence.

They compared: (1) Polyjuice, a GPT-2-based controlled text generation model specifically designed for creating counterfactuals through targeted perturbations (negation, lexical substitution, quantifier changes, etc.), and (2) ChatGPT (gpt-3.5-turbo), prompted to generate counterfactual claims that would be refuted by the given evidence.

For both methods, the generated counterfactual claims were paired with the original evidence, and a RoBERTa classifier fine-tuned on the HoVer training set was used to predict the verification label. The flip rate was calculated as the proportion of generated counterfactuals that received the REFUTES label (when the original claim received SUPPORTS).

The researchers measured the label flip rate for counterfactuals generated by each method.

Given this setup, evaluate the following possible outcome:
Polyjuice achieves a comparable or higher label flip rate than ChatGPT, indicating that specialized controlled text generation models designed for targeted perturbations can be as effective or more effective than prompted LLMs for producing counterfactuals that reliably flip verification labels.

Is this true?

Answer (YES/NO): YES